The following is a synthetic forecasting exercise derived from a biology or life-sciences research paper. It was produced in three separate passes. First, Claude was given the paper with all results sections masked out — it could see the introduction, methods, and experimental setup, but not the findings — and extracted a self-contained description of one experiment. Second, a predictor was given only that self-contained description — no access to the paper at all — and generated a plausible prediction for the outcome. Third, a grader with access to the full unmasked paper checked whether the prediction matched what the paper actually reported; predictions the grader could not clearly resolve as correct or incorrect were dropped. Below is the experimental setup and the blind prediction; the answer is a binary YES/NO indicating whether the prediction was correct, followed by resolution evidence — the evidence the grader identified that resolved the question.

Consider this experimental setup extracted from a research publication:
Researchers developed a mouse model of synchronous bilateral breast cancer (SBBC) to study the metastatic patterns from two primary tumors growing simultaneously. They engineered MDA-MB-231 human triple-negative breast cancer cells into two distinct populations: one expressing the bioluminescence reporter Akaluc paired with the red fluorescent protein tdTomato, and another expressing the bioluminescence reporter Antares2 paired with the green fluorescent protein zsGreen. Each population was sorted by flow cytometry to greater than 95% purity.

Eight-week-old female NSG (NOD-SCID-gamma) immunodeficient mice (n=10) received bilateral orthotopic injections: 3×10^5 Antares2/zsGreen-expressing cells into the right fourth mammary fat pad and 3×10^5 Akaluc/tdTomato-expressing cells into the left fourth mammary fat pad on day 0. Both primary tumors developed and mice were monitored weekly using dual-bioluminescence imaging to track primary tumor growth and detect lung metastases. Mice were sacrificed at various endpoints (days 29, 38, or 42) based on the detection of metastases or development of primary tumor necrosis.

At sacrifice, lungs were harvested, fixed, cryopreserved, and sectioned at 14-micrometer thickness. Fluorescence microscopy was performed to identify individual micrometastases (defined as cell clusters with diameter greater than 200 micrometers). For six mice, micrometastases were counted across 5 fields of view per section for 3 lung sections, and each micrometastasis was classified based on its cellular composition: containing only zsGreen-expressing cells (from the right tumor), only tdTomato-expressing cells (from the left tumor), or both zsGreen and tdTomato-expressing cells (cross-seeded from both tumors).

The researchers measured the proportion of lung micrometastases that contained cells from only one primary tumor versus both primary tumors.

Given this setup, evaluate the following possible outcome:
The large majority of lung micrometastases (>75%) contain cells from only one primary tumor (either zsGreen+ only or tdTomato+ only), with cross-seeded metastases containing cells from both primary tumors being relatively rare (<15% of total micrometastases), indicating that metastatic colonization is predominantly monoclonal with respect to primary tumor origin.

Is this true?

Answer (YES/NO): NO